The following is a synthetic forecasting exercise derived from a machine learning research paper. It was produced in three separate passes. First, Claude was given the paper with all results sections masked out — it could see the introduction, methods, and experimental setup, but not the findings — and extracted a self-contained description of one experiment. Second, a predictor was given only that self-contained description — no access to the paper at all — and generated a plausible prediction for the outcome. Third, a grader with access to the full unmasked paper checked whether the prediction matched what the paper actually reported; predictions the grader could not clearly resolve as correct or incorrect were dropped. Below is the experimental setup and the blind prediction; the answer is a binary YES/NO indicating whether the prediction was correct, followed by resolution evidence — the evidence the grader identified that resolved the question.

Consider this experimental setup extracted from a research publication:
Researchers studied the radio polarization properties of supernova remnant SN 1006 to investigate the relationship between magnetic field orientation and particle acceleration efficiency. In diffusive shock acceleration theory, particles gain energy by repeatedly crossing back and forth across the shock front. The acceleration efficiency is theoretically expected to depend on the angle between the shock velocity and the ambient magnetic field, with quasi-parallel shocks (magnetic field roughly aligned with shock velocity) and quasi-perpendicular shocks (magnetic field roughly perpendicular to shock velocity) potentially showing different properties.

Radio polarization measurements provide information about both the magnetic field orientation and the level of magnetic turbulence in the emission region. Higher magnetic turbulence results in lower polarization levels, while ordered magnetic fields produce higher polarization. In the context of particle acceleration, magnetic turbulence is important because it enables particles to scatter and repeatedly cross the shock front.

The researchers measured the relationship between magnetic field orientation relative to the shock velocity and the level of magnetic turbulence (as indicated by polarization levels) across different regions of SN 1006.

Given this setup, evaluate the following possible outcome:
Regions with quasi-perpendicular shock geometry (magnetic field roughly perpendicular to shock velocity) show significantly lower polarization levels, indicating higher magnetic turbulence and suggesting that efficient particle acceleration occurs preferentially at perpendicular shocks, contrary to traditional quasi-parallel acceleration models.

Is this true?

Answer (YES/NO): NO